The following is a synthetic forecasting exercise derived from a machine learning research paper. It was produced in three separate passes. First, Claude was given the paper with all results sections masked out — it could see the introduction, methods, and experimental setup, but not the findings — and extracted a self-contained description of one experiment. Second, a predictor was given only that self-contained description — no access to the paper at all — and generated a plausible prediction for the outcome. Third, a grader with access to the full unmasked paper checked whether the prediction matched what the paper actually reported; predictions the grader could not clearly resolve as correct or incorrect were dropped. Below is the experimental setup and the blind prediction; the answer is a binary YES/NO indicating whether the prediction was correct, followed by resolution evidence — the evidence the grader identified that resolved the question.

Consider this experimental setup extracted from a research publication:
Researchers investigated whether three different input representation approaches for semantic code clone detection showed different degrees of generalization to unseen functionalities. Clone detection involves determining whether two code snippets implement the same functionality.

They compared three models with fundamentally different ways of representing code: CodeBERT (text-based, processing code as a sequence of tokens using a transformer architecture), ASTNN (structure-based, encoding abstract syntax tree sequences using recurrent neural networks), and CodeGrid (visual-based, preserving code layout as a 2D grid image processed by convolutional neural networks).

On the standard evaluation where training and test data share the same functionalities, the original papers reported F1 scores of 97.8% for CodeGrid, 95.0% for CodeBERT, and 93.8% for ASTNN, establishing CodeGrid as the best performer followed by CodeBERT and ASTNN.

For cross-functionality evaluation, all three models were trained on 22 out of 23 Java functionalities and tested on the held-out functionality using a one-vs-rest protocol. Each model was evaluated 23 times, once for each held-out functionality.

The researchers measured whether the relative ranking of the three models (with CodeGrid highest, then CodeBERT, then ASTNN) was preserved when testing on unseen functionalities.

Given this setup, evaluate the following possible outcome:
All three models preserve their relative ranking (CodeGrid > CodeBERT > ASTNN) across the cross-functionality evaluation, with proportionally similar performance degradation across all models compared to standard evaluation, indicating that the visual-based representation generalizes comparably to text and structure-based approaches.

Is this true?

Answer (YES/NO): NO